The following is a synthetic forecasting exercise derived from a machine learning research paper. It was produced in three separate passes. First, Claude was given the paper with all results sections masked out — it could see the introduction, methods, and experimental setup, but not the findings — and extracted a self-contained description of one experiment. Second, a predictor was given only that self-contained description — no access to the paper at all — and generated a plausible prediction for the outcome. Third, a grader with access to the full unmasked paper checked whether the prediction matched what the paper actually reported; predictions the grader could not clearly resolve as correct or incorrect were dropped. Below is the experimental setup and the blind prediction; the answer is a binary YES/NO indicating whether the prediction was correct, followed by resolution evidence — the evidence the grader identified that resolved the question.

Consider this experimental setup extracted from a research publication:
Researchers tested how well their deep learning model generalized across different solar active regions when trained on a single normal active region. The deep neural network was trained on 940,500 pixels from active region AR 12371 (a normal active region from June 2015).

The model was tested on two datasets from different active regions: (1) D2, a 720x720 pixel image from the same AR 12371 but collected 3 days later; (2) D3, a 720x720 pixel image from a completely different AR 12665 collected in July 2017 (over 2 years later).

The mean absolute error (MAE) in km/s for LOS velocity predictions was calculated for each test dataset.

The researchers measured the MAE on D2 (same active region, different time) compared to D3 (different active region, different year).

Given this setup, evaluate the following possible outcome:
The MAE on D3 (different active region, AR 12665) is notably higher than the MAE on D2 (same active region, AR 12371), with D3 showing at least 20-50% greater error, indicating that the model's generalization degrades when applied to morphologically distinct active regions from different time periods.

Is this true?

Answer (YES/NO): NO